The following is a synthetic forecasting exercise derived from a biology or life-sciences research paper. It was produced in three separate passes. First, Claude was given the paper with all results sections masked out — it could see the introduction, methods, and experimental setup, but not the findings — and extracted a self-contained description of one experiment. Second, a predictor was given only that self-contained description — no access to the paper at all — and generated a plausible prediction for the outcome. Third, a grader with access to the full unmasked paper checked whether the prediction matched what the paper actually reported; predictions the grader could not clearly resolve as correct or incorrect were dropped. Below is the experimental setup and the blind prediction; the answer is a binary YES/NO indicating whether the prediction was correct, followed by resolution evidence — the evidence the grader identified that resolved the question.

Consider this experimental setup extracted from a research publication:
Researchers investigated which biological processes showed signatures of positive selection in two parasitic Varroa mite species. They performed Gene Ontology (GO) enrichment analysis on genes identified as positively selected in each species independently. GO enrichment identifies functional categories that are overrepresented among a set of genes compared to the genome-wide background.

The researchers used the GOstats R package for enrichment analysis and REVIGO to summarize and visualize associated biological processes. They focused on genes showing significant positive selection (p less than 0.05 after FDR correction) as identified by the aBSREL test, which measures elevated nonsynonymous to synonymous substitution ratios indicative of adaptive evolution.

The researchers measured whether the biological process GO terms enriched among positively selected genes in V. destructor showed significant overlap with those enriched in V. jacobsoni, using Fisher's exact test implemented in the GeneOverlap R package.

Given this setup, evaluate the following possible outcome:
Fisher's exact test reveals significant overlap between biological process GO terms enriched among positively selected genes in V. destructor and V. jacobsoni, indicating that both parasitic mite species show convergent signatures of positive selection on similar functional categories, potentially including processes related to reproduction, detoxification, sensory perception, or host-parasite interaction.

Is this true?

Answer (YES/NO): NO